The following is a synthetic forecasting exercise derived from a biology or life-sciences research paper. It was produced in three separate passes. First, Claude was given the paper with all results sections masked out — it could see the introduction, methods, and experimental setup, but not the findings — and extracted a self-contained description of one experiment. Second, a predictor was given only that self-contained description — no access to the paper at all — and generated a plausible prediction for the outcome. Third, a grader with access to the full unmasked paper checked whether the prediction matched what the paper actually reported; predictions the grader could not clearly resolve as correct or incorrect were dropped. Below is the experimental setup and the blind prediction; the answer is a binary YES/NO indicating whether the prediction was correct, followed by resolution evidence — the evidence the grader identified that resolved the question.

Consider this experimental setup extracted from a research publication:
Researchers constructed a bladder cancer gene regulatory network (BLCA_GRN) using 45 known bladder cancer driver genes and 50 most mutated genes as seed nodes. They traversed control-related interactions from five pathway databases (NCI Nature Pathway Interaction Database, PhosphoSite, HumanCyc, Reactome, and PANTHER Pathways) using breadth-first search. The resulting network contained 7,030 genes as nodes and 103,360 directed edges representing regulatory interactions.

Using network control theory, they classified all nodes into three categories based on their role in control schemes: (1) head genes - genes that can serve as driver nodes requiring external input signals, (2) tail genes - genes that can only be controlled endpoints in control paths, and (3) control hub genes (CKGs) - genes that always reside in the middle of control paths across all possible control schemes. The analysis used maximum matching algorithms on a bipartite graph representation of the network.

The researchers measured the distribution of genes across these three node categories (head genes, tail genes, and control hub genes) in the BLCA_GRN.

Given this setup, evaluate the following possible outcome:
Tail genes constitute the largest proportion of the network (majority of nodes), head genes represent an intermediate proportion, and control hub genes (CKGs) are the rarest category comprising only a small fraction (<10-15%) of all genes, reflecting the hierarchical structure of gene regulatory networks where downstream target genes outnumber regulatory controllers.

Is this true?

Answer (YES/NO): NO